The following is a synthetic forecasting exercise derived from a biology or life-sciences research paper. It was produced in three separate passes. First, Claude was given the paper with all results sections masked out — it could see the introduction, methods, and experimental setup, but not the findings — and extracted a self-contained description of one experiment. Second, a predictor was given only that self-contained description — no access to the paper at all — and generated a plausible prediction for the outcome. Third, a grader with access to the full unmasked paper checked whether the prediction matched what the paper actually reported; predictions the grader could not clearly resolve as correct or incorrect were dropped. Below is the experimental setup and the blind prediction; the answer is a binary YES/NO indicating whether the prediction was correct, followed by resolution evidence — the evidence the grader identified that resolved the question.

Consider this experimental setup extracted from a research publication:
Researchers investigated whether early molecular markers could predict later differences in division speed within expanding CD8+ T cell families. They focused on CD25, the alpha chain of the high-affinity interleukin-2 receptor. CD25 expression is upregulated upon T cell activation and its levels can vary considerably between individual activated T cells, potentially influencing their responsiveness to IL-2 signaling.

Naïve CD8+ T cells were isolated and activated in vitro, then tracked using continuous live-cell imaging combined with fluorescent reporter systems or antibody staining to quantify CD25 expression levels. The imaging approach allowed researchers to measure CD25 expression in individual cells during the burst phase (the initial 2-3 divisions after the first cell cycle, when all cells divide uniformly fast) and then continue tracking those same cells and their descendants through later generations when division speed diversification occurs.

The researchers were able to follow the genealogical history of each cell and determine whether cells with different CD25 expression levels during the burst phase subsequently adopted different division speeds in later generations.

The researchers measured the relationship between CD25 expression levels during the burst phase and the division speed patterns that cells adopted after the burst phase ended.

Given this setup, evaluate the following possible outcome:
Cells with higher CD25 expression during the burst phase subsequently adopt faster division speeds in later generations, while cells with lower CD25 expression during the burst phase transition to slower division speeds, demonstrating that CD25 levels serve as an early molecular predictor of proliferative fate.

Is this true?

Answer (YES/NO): YES